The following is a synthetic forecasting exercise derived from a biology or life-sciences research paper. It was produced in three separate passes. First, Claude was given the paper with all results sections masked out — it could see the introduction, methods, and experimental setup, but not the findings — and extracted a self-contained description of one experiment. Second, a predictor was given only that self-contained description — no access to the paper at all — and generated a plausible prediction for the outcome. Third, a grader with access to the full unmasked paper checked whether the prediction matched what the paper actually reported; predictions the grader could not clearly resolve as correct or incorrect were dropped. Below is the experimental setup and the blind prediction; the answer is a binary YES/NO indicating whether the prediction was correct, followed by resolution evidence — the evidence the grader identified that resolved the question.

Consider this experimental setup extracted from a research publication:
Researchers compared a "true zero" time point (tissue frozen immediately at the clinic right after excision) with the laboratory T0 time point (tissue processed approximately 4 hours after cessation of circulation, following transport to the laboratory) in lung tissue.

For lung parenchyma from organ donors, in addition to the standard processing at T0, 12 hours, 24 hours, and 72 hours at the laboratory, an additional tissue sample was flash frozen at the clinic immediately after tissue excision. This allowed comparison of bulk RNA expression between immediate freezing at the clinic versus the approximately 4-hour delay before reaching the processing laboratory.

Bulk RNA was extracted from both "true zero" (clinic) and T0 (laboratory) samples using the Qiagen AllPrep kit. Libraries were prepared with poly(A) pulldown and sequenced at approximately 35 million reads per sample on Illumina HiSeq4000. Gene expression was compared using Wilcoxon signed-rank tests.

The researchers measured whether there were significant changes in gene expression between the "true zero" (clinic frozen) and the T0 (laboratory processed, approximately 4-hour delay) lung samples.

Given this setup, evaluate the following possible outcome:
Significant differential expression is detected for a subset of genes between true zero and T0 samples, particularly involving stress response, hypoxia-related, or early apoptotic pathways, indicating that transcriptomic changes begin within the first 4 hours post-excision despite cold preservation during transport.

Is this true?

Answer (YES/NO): NO